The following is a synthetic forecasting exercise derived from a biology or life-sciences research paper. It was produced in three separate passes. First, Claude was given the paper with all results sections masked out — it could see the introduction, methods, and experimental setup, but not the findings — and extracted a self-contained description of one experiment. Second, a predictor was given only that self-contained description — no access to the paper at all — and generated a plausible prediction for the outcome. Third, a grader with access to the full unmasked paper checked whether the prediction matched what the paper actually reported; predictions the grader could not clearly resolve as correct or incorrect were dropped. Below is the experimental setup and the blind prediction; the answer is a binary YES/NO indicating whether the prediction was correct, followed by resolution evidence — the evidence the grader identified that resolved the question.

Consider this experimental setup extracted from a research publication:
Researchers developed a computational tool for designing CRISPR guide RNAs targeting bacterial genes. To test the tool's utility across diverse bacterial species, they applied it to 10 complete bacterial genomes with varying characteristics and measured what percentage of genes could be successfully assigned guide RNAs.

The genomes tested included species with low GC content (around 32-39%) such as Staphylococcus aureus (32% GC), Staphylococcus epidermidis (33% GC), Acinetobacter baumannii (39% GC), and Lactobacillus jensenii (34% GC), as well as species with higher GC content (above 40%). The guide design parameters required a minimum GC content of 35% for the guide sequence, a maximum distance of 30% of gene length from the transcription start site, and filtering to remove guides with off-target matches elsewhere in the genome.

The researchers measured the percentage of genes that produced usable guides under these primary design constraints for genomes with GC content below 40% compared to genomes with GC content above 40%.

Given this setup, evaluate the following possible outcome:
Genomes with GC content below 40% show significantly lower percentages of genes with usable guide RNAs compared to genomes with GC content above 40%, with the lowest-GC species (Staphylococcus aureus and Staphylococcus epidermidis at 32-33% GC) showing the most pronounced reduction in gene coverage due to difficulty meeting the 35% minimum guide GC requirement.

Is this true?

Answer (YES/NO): YES